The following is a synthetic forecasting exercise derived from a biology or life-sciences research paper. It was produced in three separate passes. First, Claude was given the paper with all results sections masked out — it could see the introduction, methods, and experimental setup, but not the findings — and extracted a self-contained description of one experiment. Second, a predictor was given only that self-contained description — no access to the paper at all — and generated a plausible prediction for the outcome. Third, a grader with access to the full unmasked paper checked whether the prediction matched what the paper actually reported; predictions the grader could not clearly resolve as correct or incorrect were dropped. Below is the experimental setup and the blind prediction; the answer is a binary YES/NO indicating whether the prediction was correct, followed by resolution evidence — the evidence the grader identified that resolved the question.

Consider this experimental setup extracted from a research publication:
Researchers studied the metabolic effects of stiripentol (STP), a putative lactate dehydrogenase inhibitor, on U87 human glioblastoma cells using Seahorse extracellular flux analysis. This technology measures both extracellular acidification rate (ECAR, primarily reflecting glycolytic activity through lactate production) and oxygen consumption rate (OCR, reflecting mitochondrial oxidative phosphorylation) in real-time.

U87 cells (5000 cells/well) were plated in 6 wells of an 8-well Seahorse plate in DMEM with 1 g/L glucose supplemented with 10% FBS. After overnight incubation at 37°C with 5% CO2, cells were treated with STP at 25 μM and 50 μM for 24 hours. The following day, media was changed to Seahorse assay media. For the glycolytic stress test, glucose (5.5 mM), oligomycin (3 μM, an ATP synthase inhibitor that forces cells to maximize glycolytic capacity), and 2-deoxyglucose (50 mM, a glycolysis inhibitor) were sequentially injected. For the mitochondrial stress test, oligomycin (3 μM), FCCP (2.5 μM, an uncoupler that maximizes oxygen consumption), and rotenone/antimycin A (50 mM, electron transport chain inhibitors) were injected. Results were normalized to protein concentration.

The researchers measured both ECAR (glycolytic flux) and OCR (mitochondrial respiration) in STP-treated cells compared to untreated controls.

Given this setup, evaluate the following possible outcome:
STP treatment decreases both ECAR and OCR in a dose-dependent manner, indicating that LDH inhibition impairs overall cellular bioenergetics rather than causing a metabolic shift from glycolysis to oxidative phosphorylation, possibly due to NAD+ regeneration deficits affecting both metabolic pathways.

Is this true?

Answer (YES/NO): YES